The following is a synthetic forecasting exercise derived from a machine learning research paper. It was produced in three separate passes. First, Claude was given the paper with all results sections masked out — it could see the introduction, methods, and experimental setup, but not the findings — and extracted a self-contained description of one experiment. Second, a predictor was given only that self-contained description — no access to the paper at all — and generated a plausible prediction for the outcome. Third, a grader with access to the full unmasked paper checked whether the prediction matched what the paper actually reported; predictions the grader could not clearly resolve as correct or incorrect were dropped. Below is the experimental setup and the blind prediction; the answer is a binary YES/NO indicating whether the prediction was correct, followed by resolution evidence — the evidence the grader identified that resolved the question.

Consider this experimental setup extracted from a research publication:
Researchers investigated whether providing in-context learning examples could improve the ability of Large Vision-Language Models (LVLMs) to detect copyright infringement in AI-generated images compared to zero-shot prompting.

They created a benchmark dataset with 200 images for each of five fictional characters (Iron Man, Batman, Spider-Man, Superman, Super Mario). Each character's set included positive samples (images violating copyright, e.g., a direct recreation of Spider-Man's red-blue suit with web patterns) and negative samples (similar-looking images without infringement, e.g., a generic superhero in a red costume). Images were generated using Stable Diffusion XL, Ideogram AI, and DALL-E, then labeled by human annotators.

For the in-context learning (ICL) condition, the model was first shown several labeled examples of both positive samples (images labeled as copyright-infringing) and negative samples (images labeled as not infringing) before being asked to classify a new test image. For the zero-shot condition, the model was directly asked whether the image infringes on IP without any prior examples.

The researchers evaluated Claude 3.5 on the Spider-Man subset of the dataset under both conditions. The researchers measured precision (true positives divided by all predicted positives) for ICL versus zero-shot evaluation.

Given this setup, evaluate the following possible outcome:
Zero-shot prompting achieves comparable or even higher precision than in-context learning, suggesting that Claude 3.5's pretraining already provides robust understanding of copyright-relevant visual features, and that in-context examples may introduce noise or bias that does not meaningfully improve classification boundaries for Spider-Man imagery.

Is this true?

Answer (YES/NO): NO